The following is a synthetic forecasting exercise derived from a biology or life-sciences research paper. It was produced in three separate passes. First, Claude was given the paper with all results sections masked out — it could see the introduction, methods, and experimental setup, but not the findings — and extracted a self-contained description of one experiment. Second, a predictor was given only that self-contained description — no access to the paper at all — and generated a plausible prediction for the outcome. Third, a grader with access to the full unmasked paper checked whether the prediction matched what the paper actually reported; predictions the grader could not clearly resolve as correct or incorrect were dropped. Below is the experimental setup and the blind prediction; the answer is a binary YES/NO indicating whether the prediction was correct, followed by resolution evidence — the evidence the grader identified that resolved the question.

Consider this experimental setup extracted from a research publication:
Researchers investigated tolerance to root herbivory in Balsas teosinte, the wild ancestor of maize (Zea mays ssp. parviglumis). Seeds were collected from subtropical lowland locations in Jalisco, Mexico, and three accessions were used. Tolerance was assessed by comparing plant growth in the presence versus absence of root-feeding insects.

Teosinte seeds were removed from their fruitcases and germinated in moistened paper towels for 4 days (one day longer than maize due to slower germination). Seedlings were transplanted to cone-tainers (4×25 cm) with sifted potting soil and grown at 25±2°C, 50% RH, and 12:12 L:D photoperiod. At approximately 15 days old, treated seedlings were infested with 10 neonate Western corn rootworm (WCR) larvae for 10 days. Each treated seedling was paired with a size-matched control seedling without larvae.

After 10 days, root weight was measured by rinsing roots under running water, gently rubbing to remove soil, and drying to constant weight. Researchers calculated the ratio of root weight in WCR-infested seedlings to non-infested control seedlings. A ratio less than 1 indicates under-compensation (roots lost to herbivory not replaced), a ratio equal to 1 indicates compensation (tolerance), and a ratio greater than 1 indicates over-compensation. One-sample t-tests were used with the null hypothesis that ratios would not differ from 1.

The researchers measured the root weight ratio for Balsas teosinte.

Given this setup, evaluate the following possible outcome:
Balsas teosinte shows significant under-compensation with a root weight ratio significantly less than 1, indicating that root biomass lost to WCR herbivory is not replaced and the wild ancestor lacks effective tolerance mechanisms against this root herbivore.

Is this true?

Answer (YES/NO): YES